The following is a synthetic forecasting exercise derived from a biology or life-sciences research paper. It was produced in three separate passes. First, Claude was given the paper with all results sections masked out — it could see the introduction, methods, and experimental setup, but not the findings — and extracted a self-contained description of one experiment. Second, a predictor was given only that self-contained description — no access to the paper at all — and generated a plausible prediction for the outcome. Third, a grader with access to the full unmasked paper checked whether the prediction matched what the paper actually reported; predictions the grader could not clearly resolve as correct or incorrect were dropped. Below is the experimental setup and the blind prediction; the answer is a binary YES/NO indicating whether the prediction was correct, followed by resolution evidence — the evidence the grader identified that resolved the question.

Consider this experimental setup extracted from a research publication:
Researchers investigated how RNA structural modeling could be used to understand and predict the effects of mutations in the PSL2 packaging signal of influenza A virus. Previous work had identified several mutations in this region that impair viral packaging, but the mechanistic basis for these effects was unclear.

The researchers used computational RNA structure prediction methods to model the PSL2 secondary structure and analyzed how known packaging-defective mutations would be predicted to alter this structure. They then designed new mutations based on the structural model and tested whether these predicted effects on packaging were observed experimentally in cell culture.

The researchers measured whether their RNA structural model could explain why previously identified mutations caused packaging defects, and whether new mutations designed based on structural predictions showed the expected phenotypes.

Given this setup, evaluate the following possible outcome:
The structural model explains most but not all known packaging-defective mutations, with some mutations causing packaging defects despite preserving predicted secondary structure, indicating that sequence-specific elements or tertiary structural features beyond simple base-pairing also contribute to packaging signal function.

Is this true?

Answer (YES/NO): NO